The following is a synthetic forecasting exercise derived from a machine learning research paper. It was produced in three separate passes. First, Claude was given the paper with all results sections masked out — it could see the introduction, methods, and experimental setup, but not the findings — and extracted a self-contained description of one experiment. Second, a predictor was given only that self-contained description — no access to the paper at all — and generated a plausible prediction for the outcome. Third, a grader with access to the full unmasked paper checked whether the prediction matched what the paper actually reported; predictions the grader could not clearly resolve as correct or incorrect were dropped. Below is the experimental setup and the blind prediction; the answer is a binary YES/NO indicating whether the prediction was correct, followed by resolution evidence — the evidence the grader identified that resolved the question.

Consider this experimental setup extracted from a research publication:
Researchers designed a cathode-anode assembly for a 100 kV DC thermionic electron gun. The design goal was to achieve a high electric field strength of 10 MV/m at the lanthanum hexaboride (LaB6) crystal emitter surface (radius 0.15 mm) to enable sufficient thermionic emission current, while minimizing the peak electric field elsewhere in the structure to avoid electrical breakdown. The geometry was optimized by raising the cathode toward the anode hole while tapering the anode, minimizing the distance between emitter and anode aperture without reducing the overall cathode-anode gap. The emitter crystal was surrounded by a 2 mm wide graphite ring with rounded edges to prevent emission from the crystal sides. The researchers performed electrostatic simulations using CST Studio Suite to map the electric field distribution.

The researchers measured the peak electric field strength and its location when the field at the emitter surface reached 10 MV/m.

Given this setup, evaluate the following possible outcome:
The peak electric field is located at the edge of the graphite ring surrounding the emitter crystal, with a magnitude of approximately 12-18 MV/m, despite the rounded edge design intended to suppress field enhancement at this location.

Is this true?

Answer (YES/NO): YES